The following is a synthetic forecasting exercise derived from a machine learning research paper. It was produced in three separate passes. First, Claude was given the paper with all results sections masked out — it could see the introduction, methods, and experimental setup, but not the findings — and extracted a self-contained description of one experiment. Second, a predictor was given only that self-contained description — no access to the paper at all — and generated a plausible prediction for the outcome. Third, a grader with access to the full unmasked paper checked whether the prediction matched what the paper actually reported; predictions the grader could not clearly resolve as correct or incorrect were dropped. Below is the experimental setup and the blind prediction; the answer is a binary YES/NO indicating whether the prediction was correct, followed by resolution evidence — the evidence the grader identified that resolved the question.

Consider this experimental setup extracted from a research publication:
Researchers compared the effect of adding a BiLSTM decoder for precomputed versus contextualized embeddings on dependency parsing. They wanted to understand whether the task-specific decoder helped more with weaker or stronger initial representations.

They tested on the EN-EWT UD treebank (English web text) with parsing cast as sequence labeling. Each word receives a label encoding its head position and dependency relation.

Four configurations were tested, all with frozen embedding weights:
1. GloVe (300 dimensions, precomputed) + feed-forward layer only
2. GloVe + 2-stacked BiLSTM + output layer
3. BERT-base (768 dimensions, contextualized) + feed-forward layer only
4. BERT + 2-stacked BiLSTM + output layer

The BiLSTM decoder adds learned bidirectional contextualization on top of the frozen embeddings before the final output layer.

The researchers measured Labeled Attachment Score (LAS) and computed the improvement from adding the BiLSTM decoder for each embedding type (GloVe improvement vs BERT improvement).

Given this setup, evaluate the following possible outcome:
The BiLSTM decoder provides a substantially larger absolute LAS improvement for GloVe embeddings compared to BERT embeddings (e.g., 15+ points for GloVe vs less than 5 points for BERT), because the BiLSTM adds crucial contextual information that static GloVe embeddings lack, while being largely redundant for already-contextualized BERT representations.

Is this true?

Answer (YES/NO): NO